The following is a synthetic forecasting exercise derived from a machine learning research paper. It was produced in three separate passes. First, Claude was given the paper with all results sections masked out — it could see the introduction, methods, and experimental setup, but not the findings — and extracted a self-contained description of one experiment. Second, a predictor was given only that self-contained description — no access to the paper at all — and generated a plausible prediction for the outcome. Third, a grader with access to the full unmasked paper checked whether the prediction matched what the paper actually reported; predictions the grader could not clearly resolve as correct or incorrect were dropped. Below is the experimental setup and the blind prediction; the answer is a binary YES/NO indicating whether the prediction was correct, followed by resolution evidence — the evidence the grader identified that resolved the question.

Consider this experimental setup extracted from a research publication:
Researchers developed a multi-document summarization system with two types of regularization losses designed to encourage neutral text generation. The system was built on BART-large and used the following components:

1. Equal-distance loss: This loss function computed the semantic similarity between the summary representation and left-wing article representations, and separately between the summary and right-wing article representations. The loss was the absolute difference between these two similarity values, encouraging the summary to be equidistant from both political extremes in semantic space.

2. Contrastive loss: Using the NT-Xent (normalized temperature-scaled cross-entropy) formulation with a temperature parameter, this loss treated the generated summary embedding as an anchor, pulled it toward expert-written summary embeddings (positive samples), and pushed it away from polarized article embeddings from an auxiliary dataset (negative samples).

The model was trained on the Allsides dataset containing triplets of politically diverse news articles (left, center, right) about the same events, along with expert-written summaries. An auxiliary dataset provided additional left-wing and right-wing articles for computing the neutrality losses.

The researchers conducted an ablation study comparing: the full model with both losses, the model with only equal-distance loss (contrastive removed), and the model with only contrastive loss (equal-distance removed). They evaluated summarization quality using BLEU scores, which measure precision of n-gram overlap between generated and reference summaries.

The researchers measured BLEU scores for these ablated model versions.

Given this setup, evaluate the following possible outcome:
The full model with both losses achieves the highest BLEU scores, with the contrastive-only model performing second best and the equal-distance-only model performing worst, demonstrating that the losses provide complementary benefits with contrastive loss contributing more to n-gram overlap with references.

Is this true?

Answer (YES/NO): NO